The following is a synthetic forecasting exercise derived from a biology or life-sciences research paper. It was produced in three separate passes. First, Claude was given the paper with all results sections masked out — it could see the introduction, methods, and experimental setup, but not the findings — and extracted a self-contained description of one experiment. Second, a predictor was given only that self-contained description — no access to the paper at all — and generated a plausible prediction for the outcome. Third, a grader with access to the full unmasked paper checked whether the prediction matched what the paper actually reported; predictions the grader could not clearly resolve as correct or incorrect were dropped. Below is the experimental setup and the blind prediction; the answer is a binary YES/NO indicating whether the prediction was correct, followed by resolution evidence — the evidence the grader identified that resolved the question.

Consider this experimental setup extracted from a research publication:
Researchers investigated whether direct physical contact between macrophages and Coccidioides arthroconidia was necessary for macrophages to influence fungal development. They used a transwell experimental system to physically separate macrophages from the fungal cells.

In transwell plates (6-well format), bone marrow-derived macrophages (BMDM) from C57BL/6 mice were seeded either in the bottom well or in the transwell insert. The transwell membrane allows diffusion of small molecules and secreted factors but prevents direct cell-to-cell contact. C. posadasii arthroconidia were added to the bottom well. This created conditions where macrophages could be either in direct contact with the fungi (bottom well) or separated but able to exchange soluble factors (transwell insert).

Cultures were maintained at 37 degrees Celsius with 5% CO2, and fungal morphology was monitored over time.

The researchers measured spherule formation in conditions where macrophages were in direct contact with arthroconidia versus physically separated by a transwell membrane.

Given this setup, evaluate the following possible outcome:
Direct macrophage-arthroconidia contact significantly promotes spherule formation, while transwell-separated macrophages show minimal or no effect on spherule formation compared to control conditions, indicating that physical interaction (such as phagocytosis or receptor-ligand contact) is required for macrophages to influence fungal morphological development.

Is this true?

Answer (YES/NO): YES